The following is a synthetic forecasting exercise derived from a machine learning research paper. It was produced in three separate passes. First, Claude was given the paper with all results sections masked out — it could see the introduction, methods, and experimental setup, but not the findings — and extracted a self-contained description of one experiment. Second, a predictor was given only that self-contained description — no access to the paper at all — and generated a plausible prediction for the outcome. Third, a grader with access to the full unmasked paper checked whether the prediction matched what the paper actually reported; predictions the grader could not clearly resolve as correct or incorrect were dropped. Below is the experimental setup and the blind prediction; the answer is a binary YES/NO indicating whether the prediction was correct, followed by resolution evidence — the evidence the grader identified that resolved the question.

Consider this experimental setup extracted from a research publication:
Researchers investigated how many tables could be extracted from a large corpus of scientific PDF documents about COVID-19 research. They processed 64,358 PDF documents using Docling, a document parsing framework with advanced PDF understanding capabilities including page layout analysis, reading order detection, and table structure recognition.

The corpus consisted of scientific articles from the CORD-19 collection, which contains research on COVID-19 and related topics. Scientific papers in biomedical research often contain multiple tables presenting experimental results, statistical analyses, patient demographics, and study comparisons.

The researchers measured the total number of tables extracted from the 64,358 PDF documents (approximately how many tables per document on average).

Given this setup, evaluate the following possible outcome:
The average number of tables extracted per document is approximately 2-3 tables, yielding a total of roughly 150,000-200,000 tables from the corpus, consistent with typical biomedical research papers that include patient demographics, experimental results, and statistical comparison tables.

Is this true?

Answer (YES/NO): NO